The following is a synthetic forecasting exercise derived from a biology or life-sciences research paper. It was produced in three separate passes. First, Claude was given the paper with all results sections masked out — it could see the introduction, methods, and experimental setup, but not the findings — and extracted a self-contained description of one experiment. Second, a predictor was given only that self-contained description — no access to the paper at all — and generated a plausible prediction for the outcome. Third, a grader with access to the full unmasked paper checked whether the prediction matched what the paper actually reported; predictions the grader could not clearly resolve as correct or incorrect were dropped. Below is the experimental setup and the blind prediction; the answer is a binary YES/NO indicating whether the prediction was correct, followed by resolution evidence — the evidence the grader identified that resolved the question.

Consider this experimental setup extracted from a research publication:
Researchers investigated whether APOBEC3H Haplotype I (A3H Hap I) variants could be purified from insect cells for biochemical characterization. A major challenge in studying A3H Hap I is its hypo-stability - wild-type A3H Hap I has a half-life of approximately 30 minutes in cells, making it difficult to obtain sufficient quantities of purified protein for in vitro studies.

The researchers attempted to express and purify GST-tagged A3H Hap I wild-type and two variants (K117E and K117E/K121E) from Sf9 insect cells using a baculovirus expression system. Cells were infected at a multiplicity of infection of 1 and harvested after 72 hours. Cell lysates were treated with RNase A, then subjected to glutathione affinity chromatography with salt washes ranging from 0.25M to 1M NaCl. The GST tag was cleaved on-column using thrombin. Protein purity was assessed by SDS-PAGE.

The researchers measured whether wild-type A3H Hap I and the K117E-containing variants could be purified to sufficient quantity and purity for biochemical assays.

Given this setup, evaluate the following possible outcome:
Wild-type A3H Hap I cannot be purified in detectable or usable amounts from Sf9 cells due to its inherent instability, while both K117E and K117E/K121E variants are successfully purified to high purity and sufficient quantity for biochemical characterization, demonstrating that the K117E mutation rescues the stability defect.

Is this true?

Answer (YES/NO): YES